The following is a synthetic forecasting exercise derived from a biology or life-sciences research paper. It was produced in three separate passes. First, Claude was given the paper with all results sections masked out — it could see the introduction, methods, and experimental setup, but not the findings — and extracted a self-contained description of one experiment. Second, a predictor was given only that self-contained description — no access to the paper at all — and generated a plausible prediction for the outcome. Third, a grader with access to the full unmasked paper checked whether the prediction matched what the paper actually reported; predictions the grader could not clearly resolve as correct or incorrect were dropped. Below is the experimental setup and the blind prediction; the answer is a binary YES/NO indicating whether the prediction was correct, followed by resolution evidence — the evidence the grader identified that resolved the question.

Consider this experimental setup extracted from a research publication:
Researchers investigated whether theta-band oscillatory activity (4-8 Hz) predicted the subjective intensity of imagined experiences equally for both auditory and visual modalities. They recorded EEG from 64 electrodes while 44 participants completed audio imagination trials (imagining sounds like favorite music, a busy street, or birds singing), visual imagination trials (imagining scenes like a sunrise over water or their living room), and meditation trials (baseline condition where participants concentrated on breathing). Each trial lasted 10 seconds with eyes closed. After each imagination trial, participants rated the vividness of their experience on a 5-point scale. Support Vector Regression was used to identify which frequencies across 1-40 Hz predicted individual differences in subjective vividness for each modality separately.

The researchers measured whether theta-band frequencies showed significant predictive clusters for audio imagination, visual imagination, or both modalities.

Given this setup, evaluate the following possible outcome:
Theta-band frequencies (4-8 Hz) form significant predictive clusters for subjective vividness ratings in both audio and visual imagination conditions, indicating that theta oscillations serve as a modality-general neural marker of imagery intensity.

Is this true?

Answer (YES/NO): NO